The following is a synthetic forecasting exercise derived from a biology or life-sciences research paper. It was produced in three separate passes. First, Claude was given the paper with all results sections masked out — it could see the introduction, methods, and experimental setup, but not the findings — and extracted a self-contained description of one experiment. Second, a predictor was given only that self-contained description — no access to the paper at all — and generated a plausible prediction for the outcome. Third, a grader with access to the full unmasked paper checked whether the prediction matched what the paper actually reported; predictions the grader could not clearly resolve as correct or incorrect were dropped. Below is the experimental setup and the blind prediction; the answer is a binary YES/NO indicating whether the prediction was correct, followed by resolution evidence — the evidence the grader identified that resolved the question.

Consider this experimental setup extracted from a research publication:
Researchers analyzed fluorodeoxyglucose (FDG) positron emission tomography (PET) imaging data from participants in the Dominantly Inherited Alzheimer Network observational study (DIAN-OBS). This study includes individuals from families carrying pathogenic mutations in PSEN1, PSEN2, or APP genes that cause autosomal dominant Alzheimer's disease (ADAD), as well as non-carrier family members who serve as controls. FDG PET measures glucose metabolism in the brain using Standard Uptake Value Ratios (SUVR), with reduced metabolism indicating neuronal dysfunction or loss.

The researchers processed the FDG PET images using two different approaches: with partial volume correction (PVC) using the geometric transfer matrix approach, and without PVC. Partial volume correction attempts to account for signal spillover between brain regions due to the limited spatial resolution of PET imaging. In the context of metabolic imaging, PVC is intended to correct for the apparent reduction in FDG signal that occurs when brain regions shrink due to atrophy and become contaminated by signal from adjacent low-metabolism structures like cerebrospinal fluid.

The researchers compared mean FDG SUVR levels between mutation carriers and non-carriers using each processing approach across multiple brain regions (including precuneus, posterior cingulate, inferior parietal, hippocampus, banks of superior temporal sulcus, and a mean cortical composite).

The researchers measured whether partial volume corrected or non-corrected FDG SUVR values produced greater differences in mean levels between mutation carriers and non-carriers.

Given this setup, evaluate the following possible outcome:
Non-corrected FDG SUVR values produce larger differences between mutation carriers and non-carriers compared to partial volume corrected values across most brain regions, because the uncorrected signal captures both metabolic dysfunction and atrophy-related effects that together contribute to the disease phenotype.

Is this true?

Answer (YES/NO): YES